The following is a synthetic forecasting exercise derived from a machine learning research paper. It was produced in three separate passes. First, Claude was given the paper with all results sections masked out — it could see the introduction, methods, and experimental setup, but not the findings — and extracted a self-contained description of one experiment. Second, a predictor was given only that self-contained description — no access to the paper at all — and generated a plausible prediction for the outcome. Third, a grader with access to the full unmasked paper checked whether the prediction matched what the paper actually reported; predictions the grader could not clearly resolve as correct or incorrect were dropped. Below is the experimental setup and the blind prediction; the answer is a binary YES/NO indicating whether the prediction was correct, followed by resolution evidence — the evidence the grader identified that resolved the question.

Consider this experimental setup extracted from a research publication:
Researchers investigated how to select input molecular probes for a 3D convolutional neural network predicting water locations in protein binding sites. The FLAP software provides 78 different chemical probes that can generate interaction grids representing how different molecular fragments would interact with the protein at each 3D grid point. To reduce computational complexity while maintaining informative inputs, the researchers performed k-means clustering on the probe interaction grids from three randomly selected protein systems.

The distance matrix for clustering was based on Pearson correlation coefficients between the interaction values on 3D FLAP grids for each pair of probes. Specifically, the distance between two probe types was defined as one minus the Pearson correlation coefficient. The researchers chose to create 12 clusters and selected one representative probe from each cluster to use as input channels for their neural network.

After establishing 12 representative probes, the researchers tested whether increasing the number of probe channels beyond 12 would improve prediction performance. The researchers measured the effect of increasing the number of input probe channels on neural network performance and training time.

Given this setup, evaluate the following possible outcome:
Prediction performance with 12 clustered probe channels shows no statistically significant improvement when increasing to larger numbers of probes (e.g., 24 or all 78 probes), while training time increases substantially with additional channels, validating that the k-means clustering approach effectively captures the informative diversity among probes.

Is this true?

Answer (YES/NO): YES